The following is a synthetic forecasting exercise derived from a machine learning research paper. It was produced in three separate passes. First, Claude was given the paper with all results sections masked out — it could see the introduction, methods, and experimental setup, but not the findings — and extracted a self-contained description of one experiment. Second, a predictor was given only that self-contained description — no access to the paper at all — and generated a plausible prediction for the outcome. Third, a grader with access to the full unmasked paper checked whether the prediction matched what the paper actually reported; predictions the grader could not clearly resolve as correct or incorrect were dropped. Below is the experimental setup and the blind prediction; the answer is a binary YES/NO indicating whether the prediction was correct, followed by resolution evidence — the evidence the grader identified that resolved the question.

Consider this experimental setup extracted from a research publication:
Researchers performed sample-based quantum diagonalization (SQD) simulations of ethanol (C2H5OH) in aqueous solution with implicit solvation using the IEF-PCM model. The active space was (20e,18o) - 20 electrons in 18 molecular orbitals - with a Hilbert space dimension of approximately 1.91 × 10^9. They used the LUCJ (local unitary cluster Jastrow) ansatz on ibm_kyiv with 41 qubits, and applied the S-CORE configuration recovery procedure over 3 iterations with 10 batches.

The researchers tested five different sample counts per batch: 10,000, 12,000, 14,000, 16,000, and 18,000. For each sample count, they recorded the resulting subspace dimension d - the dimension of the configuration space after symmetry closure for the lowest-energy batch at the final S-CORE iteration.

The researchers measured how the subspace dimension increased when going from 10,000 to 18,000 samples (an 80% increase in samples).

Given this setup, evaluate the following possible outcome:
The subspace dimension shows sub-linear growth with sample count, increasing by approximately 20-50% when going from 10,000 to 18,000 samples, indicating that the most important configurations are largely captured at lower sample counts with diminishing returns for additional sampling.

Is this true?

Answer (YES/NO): NO